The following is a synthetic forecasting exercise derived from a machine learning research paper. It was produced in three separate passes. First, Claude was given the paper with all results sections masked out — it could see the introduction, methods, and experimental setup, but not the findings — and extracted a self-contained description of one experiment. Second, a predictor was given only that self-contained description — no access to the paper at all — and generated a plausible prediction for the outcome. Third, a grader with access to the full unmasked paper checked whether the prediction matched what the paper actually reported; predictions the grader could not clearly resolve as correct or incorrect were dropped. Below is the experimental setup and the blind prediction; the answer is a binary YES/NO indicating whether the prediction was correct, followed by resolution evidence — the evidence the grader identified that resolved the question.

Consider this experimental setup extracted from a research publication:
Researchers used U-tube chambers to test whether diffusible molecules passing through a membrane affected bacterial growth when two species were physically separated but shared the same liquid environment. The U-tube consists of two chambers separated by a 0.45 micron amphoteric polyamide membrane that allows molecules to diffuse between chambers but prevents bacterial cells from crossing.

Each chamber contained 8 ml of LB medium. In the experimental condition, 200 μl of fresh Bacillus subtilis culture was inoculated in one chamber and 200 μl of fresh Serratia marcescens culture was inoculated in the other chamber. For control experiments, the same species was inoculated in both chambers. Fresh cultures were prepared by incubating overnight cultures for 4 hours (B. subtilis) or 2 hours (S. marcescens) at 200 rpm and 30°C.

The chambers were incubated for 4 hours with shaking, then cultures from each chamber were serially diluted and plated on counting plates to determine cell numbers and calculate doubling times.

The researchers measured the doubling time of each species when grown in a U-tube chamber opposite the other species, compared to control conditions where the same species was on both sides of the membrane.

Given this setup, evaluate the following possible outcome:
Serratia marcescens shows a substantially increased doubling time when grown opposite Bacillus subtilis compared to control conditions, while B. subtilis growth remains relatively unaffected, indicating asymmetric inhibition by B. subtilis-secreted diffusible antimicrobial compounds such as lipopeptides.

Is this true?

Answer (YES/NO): NO